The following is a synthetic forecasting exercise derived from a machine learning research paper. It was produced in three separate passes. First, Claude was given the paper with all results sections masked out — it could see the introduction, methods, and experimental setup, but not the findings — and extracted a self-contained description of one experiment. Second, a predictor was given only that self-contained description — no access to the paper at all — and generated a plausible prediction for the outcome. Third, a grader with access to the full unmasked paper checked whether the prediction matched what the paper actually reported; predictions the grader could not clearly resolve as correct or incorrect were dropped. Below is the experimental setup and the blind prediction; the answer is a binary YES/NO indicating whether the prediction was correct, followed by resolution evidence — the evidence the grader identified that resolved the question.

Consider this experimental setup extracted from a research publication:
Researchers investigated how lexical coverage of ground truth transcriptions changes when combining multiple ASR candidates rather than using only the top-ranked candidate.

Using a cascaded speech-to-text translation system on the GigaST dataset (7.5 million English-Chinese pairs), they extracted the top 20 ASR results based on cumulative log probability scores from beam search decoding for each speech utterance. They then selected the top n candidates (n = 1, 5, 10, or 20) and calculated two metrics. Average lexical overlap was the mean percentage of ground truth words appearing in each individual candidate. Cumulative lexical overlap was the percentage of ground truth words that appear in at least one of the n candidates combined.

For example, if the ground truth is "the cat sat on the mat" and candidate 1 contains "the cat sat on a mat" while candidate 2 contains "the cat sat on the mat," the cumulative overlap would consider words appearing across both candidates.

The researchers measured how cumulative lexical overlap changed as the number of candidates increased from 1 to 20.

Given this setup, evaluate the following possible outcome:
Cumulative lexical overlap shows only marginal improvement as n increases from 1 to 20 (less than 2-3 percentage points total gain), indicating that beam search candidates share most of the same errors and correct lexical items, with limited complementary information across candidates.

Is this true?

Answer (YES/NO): NO